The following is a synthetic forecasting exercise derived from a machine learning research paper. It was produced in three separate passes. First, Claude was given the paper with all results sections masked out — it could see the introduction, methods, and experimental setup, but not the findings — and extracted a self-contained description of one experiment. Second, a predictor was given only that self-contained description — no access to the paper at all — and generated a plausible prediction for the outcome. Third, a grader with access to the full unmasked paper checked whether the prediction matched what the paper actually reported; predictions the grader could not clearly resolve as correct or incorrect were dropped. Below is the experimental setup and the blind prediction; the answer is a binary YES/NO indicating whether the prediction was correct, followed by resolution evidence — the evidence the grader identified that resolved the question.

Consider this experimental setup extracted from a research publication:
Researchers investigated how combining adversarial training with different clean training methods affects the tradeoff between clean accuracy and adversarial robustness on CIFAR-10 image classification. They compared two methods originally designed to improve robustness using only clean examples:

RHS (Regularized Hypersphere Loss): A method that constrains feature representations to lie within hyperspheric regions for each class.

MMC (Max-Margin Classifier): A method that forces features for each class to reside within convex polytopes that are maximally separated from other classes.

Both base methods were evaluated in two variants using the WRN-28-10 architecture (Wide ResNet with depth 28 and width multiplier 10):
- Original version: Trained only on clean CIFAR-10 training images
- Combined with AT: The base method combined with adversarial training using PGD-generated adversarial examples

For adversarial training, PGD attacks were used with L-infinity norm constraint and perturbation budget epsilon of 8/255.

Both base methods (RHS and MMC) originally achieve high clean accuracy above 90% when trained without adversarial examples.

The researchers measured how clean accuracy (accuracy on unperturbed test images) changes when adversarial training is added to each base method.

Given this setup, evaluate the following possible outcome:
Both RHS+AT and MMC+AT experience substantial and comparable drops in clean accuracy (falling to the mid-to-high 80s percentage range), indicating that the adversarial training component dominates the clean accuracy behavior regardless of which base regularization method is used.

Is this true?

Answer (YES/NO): NO